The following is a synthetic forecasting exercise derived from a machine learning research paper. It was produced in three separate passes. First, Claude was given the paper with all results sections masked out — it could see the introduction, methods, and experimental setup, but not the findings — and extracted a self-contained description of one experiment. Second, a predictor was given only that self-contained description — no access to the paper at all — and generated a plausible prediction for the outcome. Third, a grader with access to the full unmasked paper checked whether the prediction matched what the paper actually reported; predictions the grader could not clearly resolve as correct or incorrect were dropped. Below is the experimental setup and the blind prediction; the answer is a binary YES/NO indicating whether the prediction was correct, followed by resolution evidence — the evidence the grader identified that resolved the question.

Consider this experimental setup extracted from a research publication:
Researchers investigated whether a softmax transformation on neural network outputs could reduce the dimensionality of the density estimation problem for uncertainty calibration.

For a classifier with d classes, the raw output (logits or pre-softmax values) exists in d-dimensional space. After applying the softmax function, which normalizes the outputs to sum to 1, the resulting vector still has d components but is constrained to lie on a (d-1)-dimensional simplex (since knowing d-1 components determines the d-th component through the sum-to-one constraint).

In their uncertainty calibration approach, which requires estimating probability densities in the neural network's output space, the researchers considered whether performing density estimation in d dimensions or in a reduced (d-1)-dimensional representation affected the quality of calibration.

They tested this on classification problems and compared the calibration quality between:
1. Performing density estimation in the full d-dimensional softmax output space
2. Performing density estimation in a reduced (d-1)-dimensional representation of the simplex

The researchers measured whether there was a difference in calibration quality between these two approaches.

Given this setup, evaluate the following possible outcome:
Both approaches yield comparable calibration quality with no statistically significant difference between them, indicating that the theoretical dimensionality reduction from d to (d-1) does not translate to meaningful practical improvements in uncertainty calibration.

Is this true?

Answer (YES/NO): YES